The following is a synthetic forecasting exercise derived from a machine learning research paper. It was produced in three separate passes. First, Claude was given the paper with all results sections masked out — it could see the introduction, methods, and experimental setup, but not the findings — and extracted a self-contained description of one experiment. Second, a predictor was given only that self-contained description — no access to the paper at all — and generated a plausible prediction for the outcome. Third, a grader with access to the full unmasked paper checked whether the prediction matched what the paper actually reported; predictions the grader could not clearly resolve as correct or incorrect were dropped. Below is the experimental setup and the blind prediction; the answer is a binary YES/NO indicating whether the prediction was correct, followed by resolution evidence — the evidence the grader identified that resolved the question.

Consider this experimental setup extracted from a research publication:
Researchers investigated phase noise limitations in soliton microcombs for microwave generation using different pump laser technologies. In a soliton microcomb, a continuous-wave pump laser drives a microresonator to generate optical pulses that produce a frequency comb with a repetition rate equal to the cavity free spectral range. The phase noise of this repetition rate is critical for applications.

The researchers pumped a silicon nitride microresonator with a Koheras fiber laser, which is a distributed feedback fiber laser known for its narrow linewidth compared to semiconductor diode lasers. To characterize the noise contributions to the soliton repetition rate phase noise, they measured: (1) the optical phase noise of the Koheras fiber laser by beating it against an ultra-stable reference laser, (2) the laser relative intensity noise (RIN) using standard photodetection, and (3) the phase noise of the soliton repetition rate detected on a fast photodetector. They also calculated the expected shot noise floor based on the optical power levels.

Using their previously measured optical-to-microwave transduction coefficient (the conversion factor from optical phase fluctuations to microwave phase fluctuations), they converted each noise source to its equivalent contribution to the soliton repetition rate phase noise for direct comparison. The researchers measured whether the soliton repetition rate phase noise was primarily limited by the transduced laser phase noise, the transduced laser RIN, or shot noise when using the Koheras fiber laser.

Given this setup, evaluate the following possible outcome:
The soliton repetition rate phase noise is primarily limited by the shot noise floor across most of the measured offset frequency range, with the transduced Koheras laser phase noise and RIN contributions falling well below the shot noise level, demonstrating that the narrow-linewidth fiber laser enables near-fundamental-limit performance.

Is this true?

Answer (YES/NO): NO